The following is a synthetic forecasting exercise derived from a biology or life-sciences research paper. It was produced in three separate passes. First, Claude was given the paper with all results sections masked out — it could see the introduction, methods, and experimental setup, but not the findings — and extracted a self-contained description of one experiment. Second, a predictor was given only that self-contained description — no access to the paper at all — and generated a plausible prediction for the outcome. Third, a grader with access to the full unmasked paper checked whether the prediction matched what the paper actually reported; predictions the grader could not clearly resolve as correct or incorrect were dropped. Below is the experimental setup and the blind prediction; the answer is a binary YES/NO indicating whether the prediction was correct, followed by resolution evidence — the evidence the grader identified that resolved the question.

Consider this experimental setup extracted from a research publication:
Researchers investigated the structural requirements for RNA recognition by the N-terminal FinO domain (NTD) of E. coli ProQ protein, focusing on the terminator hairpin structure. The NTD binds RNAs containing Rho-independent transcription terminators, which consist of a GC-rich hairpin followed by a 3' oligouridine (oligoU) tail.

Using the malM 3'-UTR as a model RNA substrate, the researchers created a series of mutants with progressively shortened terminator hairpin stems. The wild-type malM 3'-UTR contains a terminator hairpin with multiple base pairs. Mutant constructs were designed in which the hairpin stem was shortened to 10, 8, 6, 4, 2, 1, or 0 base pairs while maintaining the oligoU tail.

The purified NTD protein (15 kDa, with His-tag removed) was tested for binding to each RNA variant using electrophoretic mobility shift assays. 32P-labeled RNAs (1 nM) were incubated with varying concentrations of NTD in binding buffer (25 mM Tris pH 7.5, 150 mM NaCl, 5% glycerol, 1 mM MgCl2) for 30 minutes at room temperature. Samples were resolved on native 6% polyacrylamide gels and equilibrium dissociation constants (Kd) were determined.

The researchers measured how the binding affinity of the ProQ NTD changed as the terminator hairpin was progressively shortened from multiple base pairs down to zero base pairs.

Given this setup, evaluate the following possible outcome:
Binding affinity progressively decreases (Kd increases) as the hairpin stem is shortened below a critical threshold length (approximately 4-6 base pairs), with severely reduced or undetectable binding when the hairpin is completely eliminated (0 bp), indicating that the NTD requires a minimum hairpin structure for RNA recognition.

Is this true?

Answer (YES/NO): NO